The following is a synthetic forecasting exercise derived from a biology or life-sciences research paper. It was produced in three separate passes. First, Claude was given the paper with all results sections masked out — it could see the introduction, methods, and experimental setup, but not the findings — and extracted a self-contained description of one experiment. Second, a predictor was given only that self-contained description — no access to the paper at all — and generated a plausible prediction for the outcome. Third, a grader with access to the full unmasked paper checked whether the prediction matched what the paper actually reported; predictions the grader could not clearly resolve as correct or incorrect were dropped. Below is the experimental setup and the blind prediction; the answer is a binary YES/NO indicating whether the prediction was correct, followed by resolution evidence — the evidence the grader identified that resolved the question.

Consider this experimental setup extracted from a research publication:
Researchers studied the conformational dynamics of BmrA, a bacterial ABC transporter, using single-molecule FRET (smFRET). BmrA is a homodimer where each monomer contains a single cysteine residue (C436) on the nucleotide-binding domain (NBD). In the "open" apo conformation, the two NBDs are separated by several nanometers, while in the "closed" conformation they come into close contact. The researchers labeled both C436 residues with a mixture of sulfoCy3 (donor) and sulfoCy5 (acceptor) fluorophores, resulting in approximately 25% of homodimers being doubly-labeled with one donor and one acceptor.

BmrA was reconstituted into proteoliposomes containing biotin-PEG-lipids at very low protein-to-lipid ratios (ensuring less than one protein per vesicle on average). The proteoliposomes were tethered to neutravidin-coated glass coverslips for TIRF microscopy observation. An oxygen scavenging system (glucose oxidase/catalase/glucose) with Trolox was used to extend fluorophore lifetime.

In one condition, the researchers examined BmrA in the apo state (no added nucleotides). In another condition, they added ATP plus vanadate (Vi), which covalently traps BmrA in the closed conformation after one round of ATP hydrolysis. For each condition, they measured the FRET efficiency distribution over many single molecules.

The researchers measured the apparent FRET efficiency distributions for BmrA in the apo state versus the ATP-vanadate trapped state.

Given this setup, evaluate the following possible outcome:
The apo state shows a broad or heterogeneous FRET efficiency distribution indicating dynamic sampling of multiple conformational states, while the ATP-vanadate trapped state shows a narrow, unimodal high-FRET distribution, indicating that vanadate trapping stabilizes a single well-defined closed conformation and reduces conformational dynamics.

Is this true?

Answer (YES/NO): NO